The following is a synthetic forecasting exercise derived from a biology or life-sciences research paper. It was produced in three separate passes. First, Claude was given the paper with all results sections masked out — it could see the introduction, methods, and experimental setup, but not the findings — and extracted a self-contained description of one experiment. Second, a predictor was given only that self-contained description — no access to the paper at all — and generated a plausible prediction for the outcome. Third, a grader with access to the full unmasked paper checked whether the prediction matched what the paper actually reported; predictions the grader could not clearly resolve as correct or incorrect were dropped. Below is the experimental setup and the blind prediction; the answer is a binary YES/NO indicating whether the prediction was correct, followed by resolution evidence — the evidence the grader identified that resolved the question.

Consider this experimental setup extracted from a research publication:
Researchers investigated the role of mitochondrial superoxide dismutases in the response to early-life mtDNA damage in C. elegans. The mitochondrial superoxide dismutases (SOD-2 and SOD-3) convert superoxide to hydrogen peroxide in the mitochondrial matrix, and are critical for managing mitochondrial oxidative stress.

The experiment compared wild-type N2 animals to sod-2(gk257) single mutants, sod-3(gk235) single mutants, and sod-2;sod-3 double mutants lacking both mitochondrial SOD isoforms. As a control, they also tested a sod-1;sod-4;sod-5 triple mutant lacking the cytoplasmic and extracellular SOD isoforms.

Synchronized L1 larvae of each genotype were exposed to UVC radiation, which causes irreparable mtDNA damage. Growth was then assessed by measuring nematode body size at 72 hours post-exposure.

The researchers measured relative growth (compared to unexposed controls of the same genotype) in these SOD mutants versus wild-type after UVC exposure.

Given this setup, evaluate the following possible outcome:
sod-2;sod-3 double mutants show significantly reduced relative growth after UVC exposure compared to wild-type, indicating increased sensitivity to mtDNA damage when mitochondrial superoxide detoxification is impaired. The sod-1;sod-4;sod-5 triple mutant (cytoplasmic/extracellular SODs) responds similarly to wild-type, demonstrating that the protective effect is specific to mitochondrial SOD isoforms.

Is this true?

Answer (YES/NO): YES